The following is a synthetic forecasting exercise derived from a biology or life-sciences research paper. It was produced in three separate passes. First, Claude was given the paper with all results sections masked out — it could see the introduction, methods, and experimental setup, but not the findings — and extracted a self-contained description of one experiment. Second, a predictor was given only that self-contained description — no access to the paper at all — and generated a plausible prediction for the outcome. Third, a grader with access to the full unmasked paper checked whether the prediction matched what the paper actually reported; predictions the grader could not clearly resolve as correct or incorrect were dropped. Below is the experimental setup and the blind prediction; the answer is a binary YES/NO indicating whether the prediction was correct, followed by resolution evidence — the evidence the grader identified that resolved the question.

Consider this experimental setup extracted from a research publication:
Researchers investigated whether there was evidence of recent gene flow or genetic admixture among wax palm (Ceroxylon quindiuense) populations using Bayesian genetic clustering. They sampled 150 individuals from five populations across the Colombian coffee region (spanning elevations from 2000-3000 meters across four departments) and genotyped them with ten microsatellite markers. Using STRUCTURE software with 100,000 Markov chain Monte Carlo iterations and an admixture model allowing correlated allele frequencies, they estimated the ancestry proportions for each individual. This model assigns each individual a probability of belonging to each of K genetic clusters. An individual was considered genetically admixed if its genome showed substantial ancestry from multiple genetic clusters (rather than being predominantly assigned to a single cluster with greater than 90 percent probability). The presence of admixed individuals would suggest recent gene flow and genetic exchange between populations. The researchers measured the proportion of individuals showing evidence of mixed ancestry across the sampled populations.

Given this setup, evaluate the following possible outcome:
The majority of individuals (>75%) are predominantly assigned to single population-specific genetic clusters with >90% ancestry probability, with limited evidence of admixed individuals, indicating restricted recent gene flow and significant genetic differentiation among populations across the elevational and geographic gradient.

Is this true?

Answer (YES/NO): NO